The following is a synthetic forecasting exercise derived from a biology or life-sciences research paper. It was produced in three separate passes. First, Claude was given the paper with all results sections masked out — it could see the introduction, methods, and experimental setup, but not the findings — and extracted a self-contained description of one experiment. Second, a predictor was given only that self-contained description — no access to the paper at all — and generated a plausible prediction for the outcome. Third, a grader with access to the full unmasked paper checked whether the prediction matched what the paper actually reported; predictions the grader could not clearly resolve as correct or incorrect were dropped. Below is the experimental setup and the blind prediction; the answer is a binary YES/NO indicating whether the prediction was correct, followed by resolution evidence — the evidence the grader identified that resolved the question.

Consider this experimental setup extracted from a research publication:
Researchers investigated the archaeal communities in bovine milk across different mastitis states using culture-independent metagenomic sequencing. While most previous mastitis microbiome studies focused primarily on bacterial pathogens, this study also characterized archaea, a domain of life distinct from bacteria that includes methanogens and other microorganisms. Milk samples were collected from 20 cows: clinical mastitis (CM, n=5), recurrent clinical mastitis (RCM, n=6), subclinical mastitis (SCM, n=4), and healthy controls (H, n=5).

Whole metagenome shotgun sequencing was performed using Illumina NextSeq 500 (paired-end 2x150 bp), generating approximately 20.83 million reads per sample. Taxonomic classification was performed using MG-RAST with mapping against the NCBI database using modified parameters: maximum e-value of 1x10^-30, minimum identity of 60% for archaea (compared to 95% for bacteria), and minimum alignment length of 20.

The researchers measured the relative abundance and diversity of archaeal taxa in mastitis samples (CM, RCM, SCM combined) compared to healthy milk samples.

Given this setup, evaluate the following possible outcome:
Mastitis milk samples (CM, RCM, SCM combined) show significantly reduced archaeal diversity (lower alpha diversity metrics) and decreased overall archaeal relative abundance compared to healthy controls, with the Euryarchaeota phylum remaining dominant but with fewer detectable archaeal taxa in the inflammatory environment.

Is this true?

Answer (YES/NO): NO